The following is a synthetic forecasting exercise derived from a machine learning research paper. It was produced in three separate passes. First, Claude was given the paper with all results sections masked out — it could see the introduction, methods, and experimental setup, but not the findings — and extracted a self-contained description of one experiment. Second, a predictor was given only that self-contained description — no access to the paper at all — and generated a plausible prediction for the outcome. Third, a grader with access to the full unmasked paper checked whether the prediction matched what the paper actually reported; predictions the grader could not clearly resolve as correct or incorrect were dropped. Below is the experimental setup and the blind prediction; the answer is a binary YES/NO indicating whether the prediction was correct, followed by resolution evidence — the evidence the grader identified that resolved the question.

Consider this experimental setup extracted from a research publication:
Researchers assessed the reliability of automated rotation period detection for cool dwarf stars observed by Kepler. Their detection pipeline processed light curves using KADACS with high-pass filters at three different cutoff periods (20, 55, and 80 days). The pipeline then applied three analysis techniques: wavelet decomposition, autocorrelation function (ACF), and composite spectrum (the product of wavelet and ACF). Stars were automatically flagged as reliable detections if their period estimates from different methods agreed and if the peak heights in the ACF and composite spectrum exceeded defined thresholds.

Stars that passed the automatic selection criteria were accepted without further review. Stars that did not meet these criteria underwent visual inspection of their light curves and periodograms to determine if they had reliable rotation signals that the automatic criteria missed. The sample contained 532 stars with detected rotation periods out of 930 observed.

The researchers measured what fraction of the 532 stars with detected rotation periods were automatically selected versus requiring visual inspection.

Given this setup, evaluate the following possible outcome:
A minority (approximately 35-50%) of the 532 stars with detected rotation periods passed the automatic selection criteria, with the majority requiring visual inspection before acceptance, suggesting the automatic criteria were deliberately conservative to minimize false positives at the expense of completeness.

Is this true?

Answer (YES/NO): NO